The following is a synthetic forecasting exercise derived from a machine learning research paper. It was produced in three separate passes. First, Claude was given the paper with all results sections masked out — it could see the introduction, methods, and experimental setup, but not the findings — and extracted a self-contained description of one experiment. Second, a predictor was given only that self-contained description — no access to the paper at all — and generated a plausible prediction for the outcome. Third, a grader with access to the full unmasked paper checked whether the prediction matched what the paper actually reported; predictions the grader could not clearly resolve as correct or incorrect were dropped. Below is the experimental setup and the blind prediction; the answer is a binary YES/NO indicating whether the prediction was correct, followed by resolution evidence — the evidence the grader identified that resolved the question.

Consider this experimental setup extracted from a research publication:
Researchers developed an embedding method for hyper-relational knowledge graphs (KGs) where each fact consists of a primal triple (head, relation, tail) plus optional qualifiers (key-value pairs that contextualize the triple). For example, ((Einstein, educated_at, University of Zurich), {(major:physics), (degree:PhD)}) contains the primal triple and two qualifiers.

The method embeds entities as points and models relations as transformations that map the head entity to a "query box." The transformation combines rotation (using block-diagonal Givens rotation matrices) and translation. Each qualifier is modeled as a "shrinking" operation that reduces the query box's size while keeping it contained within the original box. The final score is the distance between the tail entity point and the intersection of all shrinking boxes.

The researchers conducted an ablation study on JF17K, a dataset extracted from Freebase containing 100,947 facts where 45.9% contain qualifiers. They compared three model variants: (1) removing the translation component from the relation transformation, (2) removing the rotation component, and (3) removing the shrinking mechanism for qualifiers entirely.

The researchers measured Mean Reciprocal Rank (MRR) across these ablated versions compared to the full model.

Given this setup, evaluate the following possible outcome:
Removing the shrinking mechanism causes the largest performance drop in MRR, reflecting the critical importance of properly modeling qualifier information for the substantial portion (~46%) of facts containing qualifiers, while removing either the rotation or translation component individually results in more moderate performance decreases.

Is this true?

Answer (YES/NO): YES